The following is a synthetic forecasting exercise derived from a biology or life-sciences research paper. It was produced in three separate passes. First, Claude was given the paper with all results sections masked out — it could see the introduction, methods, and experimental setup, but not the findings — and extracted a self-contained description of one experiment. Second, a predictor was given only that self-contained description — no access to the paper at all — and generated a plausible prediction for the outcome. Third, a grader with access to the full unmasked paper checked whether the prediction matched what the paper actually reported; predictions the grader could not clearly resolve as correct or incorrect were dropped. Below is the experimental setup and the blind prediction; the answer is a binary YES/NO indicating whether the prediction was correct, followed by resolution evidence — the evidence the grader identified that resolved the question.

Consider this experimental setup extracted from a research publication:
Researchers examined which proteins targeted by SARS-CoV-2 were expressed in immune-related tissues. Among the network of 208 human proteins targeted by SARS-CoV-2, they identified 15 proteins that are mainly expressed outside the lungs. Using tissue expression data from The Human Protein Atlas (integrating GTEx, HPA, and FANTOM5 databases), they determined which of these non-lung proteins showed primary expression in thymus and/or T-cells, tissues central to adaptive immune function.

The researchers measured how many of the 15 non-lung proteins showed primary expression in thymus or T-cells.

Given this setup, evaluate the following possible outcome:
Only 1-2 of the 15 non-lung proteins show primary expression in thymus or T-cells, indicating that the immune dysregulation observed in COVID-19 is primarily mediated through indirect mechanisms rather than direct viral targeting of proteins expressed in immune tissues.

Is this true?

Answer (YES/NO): NO